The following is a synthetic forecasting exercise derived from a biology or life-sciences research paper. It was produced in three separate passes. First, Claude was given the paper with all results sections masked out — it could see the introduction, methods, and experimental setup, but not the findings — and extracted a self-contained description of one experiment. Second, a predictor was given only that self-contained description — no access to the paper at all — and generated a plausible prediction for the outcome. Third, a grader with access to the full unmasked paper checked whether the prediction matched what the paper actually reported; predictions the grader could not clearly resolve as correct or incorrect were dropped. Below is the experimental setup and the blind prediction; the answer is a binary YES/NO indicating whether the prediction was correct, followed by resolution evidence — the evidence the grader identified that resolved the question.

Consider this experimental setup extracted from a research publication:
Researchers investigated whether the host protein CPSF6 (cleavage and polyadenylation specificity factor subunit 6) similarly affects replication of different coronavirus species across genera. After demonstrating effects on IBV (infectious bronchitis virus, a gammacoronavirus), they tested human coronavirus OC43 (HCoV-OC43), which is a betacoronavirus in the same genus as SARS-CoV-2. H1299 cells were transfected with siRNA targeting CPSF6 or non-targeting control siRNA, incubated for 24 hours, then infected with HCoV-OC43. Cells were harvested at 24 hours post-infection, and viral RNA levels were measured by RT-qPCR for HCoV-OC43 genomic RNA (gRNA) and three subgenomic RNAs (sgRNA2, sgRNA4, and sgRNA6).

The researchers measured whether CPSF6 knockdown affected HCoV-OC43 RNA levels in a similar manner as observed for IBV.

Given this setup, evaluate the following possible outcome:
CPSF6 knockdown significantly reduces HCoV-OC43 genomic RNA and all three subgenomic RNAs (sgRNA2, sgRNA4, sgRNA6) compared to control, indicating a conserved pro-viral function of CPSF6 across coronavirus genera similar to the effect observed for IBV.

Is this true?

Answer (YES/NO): YES